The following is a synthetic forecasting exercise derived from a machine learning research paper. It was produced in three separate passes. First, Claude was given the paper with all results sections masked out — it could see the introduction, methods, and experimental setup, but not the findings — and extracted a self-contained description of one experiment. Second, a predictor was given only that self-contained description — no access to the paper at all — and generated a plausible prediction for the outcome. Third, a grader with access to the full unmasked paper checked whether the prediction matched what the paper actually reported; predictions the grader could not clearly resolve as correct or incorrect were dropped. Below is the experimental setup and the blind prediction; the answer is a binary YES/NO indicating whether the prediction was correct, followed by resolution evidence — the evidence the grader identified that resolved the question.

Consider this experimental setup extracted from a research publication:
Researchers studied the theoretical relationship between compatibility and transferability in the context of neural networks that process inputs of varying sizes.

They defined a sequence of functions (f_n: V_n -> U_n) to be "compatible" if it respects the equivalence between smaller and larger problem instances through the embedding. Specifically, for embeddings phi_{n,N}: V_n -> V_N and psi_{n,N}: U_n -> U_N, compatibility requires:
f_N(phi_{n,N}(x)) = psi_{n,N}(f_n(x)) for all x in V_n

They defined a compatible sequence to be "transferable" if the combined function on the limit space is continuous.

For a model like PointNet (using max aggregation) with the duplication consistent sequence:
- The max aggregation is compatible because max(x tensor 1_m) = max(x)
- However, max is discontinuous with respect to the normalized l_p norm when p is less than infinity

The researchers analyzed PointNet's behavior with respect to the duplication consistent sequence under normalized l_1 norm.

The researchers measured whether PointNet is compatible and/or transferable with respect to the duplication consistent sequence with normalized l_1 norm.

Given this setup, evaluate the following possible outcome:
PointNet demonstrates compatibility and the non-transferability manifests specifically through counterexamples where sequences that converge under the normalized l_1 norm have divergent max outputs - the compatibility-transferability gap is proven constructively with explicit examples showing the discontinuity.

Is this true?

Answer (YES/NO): NO